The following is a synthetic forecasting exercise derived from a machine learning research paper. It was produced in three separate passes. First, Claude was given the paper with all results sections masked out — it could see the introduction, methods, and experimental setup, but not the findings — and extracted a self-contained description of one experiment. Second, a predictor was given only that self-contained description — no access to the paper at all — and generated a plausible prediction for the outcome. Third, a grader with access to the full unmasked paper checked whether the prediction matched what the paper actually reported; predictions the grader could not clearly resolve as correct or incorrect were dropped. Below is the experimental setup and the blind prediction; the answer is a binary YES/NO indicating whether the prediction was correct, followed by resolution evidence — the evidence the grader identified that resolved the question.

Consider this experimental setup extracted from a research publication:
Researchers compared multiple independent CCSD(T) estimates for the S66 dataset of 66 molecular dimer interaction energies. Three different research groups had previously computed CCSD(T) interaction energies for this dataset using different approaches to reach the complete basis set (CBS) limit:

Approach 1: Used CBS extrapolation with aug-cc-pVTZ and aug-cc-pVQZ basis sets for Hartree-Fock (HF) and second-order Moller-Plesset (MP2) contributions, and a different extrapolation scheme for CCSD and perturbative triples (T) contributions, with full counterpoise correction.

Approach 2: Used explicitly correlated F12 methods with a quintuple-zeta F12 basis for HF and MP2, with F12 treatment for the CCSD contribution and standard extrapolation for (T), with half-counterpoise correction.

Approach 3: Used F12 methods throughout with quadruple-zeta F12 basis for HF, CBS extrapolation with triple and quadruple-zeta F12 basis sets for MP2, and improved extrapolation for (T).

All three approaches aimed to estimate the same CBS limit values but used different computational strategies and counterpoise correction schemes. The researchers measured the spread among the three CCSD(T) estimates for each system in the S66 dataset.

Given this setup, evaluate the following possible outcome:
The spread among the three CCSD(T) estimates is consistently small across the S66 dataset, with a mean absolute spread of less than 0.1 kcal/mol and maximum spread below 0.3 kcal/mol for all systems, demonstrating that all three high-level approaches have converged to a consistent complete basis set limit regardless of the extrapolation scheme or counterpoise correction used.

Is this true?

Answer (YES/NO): YES